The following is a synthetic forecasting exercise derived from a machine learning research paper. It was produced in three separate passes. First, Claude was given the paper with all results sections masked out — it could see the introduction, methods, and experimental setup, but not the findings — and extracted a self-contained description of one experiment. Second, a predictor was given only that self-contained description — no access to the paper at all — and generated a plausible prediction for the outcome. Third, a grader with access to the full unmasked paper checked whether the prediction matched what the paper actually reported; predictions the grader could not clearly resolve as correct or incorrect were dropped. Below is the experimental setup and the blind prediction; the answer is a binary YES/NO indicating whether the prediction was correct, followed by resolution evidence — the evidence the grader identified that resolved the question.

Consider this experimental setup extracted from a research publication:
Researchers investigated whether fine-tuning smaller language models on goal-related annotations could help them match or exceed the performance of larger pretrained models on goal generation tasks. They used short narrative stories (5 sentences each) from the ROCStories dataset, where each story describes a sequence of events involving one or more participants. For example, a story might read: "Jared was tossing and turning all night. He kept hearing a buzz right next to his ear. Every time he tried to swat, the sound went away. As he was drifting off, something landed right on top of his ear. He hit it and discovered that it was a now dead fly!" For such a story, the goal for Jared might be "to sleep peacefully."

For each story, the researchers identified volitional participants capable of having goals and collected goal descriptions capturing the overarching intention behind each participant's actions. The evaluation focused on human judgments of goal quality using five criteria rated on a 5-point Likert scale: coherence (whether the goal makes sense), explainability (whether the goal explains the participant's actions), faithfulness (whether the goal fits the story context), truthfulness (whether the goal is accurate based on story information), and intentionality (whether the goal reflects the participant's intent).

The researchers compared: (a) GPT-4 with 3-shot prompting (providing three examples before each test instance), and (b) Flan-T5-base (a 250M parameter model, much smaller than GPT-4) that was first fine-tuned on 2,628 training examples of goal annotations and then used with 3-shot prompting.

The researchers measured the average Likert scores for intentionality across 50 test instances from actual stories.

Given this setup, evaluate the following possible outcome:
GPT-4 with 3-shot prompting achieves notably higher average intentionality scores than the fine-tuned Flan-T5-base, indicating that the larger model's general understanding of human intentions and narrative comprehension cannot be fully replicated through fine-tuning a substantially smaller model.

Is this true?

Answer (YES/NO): NO